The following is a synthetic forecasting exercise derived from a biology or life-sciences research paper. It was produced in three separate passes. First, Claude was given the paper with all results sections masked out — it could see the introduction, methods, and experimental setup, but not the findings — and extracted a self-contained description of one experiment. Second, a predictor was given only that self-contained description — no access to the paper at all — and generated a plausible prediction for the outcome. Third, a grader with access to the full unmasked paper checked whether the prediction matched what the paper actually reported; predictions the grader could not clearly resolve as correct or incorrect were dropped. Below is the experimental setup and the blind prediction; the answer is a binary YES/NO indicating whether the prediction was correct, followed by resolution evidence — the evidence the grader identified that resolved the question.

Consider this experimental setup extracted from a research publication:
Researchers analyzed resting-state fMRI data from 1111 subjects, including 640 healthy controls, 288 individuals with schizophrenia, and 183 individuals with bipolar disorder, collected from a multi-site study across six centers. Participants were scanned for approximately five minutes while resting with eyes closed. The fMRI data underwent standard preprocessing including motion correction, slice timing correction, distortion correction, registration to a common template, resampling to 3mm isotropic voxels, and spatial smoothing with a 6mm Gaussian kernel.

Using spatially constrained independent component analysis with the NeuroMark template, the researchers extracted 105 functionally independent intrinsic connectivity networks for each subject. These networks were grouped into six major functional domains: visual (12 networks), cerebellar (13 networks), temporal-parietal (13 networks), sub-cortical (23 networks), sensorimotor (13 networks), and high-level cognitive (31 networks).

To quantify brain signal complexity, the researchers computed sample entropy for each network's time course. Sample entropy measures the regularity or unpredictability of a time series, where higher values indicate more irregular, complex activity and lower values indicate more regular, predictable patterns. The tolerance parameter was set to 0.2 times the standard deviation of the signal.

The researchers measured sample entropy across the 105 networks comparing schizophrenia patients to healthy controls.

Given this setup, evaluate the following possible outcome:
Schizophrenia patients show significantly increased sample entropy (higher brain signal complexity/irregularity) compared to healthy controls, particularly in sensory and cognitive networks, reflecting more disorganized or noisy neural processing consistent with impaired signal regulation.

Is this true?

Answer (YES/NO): YES